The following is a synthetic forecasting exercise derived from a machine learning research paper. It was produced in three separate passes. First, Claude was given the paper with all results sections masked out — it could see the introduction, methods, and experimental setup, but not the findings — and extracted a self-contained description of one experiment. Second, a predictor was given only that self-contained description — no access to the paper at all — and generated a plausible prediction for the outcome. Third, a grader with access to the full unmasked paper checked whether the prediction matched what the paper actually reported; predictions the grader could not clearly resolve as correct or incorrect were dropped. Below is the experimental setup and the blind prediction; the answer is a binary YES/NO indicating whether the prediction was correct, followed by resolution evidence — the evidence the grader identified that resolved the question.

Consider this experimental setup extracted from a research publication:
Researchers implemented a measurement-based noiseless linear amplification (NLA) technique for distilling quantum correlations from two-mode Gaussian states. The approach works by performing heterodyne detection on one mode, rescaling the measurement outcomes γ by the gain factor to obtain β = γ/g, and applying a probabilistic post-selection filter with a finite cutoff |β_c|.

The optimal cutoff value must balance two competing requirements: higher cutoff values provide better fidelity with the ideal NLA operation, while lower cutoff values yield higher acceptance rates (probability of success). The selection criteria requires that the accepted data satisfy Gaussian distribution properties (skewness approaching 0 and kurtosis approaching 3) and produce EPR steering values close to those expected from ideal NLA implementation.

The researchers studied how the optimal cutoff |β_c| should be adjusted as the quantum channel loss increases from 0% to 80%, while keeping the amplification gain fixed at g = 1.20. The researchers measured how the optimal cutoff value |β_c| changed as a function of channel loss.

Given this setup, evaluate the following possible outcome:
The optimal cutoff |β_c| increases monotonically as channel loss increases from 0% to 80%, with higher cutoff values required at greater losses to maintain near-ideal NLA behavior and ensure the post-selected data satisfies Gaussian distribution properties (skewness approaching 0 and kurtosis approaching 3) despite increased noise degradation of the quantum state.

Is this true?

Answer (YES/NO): NO